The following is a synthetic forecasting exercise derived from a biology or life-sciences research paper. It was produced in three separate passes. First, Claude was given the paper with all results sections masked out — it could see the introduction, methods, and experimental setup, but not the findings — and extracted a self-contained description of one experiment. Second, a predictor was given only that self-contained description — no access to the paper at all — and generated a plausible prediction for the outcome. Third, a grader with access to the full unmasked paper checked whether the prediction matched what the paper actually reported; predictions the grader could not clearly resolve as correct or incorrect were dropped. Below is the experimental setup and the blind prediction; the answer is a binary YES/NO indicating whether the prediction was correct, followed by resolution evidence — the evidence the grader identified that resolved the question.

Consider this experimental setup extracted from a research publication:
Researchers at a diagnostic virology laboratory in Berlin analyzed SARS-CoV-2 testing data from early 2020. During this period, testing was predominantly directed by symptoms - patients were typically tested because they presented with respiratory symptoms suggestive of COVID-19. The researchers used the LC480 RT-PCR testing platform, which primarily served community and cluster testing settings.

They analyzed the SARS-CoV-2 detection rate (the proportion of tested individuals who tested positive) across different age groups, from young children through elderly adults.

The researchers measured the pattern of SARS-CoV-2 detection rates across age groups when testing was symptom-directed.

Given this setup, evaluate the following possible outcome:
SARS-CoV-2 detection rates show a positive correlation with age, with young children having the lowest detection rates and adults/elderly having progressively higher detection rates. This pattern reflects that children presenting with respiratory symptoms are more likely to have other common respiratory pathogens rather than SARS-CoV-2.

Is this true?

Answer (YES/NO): NO